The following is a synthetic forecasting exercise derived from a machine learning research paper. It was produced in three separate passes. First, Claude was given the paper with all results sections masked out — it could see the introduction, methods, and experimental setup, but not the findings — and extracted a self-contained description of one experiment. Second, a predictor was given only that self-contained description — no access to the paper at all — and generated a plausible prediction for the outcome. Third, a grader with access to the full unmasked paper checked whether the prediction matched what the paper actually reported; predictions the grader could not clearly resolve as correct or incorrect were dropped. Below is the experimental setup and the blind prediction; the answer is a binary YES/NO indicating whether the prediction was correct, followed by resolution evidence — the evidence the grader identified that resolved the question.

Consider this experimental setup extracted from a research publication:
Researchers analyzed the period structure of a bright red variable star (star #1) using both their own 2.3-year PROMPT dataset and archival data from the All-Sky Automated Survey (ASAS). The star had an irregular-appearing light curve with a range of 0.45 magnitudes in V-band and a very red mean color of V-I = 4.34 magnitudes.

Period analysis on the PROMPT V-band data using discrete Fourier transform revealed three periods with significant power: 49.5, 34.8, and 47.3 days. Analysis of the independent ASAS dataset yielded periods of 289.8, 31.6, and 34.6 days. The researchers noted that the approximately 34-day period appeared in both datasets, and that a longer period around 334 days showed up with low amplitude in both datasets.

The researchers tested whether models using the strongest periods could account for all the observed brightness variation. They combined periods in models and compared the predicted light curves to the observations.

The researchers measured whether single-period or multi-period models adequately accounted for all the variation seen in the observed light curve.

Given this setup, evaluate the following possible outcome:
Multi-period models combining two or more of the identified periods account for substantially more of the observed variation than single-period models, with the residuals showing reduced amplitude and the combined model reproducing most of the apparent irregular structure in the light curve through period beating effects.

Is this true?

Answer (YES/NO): NO